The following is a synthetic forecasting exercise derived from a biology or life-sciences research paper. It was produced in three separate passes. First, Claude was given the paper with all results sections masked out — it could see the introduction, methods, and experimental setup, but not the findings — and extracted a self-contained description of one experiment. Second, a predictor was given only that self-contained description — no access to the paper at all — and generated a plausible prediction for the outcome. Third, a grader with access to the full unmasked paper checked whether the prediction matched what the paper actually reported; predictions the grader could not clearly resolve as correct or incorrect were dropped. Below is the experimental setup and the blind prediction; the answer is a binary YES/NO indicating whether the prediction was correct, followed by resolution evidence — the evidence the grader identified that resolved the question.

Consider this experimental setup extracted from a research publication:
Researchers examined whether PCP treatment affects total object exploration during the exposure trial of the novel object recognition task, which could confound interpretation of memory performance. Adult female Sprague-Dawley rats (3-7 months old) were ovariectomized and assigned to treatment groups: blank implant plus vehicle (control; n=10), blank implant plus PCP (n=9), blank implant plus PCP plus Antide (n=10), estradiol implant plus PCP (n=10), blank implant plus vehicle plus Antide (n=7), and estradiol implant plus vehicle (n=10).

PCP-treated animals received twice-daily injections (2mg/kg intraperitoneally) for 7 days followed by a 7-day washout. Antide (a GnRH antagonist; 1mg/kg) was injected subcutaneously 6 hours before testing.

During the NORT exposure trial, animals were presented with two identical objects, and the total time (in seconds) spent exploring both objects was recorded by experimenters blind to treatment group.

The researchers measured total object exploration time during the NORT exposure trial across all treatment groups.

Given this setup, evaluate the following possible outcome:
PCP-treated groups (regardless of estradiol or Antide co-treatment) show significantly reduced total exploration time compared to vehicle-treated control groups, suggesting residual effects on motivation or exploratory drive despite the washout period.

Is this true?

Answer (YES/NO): NO